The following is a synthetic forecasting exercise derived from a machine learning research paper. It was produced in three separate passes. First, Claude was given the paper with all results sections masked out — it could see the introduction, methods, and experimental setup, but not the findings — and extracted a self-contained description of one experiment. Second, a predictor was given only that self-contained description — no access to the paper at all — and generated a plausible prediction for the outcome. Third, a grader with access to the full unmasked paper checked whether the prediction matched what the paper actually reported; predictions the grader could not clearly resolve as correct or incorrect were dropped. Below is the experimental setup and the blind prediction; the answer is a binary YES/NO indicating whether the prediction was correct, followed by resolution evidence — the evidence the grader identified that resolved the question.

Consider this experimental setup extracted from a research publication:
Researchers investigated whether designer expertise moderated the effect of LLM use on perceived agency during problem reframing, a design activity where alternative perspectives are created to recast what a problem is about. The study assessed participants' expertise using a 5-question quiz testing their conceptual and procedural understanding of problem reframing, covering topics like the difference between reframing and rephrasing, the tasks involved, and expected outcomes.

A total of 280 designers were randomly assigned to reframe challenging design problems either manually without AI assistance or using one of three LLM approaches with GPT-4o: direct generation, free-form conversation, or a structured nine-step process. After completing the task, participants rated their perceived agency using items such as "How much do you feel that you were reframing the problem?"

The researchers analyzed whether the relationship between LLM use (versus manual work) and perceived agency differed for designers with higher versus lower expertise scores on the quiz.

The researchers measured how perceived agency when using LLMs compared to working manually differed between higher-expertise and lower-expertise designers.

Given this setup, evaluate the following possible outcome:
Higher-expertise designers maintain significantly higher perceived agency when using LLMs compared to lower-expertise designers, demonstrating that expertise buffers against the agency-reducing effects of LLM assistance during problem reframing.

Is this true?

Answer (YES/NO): YES